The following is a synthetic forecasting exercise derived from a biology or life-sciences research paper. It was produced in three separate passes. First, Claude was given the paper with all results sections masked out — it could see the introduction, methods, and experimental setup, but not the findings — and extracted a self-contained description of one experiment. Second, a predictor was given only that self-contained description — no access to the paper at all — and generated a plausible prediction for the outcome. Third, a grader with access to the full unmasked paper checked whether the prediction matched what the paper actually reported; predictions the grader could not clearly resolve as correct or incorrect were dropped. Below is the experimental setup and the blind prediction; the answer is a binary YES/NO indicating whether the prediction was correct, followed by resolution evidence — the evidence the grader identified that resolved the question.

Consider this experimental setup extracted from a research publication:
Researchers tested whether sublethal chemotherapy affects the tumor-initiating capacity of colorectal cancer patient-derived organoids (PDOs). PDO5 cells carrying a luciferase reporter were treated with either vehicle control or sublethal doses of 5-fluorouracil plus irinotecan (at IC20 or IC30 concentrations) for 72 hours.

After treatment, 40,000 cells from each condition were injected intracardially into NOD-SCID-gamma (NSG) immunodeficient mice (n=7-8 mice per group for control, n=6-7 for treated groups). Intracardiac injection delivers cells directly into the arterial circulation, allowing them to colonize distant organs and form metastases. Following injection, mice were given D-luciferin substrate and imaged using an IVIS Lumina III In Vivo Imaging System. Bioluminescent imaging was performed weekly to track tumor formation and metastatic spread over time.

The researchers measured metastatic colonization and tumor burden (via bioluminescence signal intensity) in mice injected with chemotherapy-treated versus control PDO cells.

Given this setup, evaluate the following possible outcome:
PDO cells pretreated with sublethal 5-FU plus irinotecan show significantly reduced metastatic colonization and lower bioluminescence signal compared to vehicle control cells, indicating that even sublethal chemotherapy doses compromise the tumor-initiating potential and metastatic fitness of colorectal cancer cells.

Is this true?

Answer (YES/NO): NO